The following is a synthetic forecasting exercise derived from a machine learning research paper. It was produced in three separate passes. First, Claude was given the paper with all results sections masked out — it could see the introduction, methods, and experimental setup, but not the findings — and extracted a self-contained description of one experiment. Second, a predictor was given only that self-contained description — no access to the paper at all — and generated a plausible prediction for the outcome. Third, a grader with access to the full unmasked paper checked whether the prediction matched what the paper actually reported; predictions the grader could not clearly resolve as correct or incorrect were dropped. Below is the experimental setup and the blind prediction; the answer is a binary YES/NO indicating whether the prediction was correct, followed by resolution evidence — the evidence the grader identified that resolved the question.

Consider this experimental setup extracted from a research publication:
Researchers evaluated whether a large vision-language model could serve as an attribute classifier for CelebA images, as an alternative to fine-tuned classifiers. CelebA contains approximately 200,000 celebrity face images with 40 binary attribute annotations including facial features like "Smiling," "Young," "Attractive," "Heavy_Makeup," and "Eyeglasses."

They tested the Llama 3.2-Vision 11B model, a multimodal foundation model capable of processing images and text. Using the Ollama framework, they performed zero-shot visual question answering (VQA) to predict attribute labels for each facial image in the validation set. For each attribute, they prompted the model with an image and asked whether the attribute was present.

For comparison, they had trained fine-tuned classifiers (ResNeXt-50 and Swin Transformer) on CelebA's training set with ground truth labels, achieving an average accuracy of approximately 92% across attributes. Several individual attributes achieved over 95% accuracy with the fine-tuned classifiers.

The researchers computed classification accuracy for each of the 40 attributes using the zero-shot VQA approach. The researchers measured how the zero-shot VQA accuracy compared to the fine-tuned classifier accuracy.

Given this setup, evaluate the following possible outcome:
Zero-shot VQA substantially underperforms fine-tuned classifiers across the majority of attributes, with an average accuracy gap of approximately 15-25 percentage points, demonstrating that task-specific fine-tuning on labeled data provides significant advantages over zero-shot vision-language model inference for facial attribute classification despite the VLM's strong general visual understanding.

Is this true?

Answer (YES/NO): NO